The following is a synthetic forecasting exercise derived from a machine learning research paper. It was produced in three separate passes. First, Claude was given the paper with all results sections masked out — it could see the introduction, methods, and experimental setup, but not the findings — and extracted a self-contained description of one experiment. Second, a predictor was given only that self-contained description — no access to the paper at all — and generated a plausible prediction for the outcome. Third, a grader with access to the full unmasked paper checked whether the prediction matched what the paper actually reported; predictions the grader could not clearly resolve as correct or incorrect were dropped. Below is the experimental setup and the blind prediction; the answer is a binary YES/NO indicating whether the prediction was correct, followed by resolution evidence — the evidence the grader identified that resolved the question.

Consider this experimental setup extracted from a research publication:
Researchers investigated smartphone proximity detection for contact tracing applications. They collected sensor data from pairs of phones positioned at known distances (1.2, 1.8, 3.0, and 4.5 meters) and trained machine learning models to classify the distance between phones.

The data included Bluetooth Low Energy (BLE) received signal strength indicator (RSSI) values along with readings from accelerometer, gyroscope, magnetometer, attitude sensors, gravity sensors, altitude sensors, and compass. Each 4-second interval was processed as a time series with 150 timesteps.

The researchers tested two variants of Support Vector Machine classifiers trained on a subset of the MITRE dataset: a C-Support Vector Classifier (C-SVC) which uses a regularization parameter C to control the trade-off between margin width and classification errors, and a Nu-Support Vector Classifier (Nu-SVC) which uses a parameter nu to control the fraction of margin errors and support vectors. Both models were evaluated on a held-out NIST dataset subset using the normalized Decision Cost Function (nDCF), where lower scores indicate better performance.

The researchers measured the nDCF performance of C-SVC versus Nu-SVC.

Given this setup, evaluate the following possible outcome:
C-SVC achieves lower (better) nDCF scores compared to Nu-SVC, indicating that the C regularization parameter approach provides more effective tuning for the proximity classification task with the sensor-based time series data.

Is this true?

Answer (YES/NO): NO